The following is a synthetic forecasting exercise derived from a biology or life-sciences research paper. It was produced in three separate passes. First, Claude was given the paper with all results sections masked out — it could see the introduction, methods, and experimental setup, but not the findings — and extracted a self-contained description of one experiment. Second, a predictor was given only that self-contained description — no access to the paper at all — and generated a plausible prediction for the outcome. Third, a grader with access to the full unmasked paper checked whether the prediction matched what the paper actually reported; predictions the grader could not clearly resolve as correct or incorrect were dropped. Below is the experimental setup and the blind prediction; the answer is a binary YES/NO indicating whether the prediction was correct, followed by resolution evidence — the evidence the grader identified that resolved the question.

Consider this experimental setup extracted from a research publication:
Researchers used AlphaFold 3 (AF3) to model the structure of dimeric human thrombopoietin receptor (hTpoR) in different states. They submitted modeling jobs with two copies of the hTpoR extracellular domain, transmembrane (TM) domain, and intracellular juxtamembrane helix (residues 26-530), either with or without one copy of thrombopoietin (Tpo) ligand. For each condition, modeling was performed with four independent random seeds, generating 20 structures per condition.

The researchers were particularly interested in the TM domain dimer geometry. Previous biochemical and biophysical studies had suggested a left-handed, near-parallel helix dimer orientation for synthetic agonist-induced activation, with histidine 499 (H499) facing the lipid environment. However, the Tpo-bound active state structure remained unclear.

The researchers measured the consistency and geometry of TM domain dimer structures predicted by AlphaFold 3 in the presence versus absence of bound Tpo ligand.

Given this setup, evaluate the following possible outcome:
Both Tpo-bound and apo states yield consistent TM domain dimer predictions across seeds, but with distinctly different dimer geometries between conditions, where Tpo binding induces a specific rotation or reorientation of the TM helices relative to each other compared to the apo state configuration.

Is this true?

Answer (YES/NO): NO